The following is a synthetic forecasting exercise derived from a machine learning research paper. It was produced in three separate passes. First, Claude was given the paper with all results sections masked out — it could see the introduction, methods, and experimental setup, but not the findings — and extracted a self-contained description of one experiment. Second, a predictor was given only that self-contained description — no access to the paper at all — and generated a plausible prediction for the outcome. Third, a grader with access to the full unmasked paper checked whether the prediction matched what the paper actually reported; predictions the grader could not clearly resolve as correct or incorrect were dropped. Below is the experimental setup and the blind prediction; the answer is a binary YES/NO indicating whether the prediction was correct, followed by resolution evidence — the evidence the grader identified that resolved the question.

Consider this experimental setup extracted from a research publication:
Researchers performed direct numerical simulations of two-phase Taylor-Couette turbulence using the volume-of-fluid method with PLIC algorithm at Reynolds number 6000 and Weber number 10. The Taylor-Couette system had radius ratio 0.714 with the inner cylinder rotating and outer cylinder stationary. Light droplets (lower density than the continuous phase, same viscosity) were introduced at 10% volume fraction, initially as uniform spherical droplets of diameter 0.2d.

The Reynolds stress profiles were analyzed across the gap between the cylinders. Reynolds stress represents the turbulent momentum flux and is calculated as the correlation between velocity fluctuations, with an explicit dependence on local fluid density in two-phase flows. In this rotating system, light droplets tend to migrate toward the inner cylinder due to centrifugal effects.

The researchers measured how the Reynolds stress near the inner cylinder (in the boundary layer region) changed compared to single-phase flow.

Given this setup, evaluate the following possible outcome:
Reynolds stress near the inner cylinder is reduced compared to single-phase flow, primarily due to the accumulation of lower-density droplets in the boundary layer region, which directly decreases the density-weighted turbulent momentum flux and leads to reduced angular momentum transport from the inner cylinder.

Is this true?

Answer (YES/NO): YES